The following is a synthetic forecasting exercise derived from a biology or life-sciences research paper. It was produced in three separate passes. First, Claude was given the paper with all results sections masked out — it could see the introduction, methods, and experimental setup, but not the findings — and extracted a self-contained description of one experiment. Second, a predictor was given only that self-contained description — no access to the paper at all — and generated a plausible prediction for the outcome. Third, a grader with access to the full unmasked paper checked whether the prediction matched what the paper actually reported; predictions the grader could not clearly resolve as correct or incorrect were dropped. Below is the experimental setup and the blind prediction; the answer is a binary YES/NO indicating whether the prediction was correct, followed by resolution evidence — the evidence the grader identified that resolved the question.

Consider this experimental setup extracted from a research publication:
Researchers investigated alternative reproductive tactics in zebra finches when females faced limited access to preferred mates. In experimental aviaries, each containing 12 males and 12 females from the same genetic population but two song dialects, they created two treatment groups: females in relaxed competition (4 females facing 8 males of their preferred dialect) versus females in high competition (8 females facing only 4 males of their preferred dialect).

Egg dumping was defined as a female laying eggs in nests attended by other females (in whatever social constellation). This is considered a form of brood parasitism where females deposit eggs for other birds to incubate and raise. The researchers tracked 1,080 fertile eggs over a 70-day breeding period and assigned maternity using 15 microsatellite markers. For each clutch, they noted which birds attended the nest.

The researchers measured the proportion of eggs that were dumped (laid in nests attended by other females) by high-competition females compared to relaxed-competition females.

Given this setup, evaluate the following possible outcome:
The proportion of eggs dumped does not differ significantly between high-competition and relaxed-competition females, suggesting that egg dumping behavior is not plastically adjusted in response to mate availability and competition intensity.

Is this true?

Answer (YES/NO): NO